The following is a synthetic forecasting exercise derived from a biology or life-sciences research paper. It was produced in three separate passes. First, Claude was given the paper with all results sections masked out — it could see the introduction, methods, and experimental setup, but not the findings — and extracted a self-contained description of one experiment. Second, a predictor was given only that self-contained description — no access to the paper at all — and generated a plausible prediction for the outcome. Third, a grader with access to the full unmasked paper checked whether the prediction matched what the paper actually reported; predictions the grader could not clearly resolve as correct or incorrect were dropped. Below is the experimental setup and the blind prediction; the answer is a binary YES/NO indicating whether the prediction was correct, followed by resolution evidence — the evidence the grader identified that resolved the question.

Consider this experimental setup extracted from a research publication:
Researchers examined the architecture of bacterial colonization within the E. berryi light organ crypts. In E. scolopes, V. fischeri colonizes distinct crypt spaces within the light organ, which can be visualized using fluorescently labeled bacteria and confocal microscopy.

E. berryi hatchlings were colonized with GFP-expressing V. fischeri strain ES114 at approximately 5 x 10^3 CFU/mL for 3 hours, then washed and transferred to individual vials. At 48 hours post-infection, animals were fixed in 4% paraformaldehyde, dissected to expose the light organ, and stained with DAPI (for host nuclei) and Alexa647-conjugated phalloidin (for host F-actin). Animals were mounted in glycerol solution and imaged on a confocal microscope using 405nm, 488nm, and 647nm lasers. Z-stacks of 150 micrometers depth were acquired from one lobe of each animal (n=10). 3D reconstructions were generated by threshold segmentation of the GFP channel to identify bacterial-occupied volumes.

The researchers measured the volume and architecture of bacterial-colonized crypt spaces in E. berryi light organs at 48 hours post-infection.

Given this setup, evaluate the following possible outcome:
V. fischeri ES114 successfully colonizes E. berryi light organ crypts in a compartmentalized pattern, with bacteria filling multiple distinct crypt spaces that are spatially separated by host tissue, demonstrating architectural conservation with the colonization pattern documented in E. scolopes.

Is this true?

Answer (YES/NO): YES